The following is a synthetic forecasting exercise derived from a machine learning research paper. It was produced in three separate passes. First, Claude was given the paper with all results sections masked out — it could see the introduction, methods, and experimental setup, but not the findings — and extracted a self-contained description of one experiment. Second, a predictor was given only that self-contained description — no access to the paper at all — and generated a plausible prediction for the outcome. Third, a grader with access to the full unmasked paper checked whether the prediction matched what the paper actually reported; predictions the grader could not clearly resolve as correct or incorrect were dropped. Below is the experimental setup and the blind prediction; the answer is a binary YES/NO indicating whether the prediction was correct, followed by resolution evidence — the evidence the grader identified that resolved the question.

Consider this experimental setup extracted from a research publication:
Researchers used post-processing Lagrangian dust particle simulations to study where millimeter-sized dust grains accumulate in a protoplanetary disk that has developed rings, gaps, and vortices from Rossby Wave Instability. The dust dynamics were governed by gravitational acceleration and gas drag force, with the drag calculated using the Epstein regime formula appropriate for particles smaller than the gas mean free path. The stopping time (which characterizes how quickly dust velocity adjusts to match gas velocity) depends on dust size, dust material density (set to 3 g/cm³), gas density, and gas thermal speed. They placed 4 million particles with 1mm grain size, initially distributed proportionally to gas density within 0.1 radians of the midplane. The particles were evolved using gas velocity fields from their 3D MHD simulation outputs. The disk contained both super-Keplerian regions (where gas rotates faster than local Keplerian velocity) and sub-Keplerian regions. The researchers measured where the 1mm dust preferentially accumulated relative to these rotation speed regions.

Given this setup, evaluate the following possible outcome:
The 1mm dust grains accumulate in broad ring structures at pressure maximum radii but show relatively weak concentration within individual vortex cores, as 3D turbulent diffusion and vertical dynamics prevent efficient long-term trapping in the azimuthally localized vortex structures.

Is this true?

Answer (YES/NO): NO